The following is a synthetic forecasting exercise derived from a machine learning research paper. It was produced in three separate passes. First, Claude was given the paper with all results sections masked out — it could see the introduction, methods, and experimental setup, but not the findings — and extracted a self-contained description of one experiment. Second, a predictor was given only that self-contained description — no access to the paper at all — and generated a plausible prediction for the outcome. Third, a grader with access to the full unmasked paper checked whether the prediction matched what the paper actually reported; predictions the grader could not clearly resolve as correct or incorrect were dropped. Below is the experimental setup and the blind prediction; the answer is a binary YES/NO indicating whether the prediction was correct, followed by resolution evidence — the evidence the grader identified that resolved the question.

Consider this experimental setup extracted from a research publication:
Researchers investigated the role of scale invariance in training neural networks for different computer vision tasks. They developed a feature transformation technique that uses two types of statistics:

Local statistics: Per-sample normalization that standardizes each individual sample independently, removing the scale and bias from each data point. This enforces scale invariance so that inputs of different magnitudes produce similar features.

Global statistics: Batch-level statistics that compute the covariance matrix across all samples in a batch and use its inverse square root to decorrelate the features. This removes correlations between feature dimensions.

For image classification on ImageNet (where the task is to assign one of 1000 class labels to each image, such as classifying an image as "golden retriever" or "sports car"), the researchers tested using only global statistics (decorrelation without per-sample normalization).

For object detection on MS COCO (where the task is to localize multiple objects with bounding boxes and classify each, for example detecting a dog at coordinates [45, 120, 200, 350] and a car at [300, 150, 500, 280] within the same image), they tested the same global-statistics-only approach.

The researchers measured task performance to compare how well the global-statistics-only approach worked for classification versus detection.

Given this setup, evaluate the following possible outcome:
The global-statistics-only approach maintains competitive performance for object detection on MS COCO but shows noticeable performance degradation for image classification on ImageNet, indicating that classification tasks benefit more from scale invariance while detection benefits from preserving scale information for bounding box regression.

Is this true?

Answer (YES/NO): NO